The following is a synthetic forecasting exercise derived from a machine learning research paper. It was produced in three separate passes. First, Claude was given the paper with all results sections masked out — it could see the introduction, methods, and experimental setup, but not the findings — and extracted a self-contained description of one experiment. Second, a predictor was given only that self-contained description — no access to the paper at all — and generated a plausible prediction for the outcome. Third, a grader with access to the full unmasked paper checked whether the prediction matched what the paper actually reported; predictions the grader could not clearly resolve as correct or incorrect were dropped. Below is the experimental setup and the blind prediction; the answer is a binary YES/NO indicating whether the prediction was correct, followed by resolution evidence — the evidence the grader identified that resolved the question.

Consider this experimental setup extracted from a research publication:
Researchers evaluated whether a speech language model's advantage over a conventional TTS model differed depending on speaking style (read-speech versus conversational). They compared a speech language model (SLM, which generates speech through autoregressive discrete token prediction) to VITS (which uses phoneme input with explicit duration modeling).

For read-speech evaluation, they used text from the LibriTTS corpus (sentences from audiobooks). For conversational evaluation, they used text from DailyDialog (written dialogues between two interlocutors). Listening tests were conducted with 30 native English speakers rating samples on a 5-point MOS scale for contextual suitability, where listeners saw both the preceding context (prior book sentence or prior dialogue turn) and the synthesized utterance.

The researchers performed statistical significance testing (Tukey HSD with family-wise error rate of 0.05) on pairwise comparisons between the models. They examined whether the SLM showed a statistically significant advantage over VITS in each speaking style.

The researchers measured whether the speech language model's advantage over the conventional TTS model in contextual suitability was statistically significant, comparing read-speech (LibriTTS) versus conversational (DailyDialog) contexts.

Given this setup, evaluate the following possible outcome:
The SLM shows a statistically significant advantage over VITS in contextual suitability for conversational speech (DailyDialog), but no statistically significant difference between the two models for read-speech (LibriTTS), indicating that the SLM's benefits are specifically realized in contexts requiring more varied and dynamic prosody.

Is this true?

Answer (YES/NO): NO